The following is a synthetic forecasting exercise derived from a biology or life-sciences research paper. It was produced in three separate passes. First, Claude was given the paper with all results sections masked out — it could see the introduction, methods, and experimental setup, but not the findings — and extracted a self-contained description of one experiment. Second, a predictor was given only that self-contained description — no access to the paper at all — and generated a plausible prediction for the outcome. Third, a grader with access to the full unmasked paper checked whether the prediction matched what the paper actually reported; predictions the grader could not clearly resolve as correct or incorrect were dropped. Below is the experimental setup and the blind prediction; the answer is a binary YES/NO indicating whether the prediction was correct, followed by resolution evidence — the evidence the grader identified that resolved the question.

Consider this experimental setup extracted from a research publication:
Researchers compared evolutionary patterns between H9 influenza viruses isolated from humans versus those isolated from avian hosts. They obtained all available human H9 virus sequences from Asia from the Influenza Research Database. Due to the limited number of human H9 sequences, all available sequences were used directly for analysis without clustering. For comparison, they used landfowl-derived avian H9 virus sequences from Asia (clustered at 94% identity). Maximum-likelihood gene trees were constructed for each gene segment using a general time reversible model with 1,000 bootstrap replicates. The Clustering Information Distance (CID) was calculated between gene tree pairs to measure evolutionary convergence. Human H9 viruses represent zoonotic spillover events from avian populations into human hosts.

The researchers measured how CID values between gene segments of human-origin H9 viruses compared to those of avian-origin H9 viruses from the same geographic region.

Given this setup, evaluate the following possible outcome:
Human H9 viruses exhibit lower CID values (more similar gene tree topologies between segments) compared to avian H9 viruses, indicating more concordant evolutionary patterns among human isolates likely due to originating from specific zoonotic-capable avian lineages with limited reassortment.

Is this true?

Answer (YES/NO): YES